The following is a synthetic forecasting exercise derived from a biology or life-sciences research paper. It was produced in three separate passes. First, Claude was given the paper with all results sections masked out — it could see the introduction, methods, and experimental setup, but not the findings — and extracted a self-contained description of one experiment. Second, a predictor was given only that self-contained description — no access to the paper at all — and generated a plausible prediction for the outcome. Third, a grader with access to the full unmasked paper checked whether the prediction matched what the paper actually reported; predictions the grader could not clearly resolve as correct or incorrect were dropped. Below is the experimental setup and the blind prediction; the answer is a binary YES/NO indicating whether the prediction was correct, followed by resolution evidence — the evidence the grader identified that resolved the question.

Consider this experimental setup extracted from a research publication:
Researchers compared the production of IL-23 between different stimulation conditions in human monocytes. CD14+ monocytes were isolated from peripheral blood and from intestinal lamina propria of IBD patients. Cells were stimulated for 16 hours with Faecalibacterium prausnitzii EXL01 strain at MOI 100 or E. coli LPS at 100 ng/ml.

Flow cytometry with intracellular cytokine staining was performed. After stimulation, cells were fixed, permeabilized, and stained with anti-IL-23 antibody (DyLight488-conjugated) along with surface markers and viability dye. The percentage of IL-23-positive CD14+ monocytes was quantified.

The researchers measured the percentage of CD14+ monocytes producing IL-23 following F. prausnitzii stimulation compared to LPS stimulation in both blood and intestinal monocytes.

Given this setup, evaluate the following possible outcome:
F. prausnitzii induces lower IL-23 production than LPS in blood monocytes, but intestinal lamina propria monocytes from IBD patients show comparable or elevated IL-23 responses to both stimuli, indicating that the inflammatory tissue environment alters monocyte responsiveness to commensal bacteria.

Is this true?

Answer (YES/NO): NO